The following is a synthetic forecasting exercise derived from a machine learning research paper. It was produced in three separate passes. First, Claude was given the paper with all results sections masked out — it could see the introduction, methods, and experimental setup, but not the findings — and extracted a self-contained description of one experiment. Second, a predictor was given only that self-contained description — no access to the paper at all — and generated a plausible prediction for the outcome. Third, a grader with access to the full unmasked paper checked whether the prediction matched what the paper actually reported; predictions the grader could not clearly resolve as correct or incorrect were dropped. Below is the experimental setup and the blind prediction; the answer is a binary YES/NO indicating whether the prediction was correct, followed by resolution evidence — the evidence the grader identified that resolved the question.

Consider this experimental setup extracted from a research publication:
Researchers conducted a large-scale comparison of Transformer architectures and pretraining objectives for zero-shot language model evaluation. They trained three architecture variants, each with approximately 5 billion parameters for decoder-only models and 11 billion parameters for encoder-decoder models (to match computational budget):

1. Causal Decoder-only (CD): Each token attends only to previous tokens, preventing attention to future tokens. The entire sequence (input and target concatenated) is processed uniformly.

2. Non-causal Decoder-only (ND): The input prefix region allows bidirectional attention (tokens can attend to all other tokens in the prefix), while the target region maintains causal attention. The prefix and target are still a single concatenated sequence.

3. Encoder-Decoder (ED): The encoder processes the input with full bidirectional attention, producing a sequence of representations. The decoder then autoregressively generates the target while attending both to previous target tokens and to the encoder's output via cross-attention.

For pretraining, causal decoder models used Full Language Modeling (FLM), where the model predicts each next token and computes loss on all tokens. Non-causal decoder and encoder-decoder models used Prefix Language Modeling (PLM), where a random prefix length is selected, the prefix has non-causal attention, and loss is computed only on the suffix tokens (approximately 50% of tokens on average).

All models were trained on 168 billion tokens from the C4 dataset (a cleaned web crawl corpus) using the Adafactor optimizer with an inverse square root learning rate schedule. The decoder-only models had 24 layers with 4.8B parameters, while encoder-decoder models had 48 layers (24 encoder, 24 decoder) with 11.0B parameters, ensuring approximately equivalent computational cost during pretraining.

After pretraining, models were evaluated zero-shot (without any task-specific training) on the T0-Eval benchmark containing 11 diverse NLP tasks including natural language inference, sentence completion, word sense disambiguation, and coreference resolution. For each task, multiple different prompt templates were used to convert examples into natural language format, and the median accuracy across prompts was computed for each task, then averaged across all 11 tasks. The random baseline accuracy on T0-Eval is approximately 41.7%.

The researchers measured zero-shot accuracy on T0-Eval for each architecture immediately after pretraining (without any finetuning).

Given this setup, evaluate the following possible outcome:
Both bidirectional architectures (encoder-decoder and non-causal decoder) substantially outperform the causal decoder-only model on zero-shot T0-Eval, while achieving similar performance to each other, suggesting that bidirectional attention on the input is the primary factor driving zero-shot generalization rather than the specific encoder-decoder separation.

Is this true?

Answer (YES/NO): NO